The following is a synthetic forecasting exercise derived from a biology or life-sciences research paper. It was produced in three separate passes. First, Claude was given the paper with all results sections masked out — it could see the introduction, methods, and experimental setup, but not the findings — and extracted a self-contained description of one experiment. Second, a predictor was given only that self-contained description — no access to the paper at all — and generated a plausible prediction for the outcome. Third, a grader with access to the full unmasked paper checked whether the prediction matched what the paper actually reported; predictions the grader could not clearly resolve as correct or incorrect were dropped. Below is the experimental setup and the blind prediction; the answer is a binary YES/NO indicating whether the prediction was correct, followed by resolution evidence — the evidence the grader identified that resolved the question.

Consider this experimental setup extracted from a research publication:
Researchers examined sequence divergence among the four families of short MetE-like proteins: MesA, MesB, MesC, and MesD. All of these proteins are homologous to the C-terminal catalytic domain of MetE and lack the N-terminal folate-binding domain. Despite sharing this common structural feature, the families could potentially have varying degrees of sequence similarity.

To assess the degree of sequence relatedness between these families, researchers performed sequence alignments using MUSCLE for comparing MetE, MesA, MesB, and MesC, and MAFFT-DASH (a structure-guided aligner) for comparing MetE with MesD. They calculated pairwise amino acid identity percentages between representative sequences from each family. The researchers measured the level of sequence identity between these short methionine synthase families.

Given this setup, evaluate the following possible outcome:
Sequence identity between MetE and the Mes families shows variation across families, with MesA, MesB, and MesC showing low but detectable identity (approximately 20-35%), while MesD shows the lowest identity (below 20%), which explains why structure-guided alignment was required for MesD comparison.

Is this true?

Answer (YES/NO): NO